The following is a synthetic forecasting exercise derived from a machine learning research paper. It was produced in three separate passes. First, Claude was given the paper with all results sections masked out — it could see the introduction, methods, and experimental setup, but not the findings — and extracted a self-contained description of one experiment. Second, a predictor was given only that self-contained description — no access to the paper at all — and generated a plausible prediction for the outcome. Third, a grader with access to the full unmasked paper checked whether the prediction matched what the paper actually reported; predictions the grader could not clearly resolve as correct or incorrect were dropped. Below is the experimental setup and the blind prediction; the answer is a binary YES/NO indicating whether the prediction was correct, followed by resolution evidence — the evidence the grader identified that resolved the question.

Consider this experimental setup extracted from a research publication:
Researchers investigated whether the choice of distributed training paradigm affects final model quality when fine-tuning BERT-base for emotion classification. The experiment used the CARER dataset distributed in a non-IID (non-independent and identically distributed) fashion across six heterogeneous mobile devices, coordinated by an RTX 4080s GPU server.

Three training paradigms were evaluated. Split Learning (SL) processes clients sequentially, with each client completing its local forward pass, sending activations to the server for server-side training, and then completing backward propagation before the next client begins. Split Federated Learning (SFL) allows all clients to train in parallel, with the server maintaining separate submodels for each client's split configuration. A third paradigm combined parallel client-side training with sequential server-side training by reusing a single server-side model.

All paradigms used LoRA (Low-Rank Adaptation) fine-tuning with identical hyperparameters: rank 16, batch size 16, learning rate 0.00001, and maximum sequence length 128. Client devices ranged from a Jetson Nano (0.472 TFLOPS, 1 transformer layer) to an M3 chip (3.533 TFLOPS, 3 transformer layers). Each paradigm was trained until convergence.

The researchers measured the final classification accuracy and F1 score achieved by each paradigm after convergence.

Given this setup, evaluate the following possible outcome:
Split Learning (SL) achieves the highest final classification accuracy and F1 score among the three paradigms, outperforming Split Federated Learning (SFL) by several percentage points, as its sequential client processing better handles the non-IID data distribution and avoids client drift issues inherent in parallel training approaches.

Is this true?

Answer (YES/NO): NO